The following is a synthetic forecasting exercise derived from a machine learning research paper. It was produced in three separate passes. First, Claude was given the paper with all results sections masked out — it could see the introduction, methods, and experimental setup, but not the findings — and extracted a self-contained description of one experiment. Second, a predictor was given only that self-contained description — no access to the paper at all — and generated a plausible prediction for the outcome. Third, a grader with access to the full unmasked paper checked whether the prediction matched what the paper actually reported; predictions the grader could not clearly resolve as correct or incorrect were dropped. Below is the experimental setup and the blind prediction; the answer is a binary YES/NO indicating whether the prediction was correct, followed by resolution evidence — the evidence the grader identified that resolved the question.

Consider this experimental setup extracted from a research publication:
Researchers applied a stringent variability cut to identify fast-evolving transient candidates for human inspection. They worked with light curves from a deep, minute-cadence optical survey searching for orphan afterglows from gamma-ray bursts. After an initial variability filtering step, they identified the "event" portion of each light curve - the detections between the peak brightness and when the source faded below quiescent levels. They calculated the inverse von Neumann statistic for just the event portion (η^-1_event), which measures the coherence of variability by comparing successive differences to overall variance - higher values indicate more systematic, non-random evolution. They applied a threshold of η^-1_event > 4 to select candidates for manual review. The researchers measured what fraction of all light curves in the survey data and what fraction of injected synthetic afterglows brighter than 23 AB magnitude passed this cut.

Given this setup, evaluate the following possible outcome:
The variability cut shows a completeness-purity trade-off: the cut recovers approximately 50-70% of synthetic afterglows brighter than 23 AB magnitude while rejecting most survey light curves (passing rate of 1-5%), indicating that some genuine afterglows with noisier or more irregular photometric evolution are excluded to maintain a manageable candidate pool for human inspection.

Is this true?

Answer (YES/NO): NO